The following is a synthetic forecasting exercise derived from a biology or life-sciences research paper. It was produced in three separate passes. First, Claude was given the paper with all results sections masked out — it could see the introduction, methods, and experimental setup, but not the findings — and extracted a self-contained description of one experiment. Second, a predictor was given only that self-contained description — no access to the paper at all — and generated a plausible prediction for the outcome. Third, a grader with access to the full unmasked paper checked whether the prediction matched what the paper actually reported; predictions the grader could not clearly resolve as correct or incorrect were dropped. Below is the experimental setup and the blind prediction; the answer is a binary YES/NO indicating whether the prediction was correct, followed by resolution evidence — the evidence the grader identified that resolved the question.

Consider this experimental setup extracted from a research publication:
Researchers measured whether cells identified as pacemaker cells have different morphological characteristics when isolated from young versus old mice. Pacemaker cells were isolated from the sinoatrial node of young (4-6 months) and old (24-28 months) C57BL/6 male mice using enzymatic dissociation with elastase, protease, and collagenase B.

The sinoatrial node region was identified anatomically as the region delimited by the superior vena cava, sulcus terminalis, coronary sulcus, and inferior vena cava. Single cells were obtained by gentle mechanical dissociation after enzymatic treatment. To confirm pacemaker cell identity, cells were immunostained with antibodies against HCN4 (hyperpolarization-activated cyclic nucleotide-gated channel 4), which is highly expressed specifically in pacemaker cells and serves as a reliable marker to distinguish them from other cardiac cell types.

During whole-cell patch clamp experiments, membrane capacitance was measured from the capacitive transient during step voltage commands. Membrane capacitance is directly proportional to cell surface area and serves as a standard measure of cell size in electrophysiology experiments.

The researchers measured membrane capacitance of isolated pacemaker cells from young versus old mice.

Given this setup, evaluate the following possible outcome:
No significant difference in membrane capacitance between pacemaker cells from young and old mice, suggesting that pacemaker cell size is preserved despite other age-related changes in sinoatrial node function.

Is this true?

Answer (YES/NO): YES